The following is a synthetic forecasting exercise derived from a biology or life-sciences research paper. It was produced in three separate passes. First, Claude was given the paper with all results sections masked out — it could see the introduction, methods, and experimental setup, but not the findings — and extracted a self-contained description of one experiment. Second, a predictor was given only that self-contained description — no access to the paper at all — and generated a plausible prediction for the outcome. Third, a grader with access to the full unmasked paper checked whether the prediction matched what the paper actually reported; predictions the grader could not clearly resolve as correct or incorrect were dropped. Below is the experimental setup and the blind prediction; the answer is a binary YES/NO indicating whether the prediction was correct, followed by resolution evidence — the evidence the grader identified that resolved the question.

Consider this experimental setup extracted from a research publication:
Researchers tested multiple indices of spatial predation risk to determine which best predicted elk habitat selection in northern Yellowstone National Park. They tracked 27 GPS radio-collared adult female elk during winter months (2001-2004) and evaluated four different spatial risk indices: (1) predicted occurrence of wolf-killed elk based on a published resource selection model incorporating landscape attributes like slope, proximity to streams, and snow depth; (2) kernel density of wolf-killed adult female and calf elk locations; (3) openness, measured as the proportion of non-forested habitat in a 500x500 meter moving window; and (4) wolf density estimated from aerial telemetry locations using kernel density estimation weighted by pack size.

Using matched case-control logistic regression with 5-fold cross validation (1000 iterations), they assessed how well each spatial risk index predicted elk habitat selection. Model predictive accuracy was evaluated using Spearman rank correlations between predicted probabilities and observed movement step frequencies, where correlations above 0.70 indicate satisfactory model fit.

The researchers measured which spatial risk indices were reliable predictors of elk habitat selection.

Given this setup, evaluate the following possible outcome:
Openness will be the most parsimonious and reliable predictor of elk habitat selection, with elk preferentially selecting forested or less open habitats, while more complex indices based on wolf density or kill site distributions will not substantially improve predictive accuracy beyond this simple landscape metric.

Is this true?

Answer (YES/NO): NO